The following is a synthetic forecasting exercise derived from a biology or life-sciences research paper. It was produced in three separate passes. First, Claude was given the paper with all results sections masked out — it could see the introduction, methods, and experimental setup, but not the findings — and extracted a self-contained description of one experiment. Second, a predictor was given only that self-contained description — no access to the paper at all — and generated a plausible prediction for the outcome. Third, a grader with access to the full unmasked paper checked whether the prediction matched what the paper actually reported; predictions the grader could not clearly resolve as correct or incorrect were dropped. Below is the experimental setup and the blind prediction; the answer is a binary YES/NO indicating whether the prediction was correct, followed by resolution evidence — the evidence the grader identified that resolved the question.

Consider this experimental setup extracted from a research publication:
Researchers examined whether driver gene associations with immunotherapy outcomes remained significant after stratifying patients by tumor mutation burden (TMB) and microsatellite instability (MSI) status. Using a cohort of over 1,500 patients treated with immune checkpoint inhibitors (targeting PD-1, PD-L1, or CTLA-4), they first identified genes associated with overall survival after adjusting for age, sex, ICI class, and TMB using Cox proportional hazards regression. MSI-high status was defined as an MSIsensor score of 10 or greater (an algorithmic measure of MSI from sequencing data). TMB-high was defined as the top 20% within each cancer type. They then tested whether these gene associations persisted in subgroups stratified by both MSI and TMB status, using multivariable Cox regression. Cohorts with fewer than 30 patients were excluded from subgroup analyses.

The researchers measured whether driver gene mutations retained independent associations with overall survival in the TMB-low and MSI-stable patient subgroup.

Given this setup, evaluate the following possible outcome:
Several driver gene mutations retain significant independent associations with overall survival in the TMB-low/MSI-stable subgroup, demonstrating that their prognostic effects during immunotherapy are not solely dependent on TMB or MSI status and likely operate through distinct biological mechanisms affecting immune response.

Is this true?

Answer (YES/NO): YES